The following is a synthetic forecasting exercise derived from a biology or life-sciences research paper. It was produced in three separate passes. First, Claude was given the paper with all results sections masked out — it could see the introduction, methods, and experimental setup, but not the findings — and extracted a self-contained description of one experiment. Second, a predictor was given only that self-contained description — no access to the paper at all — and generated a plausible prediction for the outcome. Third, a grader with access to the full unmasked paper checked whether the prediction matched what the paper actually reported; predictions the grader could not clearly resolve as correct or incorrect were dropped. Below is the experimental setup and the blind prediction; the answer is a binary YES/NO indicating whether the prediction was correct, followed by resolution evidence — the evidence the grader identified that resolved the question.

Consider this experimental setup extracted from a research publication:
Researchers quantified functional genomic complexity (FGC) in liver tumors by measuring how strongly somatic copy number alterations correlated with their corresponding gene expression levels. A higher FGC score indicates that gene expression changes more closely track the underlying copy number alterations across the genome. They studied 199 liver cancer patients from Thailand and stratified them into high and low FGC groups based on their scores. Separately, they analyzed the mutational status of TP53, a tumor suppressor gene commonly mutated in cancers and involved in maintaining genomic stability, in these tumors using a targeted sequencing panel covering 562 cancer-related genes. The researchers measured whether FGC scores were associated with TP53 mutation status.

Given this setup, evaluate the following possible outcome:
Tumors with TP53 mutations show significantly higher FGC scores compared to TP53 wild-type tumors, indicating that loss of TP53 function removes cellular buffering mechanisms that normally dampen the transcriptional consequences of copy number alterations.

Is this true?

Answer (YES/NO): NO